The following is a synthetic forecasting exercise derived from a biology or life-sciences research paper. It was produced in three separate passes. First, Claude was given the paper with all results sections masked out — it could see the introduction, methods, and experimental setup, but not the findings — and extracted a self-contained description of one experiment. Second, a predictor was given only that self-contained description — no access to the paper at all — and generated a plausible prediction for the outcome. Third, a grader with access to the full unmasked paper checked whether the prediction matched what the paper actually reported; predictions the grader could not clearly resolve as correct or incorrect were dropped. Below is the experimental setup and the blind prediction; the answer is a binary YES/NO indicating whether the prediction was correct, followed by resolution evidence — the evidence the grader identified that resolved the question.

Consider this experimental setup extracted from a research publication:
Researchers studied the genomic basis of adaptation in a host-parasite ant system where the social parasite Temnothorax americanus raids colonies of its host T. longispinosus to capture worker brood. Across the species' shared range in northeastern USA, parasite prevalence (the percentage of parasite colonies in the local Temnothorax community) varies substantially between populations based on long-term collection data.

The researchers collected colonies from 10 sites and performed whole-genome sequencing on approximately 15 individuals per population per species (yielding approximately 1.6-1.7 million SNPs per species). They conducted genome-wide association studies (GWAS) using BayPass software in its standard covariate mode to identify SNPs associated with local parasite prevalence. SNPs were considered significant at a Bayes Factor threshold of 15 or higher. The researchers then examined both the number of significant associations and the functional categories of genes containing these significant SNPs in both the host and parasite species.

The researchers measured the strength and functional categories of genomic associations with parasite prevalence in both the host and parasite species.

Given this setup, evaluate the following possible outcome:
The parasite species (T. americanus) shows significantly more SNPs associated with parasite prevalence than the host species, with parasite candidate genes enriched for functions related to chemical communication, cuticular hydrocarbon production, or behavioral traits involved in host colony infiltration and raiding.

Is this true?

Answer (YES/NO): NO